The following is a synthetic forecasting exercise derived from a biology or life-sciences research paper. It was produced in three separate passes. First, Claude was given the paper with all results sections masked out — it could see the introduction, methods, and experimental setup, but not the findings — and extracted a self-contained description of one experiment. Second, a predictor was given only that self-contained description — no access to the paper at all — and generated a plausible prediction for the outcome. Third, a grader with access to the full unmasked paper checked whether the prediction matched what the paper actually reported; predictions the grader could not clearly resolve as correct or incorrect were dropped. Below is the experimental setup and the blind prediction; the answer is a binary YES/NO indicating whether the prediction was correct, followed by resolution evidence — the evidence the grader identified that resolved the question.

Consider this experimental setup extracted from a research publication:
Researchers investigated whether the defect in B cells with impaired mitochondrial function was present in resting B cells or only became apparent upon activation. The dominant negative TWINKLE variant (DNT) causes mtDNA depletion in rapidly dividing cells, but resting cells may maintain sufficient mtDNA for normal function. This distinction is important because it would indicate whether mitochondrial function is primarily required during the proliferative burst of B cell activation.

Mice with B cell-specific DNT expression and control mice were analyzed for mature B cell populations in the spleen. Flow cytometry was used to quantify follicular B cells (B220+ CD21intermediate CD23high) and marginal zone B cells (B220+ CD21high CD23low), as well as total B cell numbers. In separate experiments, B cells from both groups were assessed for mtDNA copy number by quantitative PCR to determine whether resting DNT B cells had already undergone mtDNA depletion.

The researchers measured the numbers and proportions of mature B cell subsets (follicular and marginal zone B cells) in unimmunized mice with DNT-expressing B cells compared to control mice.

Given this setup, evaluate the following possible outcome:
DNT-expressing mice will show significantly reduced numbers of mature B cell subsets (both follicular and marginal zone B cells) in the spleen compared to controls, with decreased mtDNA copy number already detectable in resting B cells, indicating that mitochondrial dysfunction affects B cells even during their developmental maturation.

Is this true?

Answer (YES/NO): NO